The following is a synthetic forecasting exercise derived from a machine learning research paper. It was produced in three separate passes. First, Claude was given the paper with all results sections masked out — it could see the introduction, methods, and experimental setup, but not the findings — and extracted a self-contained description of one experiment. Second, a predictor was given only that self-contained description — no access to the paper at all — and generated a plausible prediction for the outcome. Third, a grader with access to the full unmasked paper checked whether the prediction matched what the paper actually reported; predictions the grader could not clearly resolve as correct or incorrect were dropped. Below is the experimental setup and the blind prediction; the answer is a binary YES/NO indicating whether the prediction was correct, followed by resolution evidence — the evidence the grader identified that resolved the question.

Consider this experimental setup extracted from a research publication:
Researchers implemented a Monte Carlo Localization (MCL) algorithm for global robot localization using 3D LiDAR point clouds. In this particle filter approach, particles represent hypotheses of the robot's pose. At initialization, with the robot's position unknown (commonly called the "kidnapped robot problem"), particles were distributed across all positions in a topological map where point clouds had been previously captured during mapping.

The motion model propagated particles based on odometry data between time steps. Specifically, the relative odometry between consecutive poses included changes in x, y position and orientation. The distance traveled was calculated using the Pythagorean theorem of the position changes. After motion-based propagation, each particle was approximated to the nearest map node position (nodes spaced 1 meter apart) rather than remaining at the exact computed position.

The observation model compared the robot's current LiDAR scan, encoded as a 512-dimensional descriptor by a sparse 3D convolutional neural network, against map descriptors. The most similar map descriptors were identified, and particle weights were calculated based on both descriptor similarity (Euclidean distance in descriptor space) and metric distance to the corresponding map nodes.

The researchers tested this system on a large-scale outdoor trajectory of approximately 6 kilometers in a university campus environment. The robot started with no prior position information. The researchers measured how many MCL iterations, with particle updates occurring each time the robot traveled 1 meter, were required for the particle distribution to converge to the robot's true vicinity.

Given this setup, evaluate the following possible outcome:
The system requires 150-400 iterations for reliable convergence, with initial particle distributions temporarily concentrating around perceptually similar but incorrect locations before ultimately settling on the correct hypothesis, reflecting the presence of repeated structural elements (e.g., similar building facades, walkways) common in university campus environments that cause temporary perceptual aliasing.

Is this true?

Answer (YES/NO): NO